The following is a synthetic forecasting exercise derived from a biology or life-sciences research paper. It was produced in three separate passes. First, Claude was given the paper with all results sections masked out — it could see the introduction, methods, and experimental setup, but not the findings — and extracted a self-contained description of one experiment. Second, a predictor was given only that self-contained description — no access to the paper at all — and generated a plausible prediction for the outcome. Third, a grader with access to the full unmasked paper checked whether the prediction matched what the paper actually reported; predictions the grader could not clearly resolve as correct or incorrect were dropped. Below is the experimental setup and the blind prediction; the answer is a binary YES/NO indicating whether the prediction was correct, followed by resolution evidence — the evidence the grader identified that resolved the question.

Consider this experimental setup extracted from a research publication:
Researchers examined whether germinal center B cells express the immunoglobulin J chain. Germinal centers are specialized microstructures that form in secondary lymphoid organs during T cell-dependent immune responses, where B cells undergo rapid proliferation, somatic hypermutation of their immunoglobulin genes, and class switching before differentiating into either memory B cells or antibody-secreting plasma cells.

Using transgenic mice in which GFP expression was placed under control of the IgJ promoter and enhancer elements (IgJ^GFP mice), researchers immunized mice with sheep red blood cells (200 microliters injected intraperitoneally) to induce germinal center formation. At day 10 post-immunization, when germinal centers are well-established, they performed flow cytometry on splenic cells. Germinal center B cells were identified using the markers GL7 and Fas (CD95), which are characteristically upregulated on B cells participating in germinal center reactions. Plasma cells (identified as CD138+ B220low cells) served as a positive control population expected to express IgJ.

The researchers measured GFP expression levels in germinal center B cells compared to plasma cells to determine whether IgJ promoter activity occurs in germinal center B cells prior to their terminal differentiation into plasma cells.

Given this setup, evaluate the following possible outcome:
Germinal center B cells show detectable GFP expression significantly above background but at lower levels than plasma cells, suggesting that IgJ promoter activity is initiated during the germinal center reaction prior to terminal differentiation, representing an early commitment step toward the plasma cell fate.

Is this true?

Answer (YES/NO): NO